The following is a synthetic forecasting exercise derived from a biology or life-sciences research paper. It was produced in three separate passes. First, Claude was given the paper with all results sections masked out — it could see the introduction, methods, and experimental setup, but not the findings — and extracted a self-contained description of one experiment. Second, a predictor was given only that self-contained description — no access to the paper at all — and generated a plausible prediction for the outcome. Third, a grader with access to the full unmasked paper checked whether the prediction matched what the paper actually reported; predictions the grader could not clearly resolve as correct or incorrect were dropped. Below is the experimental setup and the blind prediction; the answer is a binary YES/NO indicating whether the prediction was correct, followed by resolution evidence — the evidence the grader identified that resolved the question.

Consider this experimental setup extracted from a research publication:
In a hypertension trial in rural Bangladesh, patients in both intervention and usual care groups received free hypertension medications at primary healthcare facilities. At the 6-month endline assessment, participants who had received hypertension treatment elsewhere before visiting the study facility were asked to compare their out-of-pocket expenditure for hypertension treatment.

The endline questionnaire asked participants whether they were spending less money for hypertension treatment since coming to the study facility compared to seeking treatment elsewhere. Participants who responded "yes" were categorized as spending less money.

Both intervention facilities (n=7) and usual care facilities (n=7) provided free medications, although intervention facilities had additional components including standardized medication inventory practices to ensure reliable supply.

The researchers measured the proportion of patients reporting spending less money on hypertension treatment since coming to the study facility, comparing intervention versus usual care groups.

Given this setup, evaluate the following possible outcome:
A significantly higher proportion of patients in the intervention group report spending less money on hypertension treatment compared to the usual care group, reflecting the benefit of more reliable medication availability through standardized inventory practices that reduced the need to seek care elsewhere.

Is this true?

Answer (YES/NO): YES